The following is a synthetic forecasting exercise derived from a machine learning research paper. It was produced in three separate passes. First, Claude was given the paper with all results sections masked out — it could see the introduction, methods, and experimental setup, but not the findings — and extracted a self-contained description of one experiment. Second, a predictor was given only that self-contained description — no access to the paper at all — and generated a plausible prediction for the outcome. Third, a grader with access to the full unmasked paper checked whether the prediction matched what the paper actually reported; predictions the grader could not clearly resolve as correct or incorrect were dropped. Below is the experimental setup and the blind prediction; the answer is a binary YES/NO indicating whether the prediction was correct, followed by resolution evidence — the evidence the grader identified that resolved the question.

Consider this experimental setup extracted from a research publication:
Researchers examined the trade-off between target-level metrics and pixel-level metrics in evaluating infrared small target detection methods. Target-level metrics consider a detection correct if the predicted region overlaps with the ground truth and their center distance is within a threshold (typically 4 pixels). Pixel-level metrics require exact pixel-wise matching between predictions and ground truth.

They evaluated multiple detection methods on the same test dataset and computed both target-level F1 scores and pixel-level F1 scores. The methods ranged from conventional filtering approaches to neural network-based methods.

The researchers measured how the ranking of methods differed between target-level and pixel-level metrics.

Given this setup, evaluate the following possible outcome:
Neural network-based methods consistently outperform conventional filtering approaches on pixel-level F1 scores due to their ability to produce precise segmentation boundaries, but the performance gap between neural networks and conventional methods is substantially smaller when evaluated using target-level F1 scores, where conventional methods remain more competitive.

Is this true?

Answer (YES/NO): NO